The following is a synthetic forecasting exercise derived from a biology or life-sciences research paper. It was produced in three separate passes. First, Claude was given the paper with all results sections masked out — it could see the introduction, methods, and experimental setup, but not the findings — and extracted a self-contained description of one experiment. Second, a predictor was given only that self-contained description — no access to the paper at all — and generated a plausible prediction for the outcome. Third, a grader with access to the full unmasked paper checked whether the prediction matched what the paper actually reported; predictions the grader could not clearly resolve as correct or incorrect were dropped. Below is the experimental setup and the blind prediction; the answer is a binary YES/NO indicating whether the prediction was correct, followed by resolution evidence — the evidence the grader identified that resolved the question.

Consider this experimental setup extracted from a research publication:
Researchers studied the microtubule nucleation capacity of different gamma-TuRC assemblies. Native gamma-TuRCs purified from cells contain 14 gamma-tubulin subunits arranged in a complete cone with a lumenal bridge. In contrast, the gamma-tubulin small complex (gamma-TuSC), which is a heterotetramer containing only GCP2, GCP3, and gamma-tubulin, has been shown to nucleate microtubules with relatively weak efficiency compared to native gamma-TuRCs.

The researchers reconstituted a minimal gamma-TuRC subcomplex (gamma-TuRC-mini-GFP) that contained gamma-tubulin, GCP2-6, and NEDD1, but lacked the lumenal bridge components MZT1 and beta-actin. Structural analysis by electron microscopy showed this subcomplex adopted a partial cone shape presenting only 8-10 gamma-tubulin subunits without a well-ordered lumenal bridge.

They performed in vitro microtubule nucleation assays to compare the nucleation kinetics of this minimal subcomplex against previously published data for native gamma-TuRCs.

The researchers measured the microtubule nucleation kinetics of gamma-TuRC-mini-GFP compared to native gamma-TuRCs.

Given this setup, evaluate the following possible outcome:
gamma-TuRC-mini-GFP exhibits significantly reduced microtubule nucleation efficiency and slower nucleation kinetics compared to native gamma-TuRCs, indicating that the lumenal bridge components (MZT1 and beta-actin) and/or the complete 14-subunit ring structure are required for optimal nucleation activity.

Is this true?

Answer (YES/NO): NO